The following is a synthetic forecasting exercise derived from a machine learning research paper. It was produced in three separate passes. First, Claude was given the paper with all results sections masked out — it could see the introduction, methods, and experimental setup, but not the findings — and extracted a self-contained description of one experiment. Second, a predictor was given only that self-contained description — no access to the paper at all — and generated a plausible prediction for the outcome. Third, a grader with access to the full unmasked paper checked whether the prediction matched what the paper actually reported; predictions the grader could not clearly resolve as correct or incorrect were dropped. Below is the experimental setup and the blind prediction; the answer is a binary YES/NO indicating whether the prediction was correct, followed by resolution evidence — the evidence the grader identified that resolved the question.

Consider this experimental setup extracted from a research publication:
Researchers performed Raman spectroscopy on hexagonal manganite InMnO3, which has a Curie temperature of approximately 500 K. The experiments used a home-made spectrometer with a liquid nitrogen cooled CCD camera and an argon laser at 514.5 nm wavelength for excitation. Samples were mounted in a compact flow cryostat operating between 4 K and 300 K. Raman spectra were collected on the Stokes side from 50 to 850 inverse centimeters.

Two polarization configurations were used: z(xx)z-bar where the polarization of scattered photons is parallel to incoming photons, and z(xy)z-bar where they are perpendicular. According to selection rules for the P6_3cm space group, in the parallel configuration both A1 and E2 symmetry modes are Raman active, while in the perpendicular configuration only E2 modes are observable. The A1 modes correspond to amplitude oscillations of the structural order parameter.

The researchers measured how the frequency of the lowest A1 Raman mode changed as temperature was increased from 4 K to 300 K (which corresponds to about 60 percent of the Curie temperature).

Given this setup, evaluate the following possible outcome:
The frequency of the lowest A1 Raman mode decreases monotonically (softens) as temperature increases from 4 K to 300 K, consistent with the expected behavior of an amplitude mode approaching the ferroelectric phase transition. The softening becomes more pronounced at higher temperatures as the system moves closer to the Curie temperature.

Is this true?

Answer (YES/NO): YES